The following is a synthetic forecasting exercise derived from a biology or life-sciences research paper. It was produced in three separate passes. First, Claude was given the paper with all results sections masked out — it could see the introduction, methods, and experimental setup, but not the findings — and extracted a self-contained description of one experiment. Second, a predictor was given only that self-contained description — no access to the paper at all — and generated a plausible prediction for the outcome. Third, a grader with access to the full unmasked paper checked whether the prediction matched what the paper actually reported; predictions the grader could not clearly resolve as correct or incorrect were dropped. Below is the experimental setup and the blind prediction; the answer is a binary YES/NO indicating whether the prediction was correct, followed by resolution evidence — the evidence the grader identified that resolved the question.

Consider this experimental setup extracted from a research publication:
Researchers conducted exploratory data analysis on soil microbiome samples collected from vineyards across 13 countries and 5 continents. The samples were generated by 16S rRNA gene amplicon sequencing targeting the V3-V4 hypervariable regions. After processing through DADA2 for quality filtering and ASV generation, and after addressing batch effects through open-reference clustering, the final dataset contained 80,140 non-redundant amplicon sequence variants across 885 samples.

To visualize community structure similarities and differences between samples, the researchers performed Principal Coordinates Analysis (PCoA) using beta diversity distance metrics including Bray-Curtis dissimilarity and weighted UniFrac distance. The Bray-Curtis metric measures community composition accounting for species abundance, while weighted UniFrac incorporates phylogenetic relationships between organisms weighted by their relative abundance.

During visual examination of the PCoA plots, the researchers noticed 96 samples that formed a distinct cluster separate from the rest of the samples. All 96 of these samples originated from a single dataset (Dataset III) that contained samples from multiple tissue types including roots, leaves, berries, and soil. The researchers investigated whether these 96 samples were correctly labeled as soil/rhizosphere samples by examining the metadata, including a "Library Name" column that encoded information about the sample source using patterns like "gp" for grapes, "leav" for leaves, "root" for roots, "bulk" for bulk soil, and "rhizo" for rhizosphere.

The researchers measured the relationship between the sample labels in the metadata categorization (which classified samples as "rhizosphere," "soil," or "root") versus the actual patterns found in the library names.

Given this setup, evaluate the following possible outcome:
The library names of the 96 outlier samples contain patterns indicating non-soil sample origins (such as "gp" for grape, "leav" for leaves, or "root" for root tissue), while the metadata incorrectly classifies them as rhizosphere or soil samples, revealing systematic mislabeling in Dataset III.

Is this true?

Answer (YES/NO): YES